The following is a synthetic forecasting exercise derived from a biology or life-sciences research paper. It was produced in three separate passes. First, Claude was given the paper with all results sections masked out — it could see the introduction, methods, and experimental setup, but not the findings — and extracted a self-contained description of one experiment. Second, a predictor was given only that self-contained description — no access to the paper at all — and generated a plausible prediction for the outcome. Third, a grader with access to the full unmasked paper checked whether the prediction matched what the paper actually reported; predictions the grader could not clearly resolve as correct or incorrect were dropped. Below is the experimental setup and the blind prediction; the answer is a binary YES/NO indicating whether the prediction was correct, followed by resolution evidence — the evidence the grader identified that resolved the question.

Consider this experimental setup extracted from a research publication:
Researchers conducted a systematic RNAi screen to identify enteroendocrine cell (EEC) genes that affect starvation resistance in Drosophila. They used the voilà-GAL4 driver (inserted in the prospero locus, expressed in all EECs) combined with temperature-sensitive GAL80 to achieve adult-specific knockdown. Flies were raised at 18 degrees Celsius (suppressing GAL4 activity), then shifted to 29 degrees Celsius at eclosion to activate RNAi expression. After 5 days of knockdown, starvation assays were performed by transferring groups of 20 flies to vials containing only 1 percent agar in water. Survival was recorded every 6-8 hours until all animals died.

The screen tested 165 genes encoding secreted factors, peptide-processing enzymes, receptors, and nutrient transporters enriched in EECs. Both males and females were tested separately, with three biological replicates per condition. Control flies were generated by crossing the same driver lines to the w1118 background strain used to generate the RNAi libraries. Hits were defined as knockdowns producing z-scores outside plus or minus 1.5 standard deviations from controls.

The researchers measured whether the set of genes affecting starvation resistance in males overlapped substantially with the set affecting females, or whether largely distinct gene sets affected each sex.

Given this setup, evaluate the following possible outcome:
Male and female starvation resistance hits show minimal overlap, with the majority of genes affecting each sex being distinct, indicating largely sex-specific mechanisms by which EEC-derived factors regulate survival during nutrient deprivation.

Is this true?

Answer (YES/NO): YES